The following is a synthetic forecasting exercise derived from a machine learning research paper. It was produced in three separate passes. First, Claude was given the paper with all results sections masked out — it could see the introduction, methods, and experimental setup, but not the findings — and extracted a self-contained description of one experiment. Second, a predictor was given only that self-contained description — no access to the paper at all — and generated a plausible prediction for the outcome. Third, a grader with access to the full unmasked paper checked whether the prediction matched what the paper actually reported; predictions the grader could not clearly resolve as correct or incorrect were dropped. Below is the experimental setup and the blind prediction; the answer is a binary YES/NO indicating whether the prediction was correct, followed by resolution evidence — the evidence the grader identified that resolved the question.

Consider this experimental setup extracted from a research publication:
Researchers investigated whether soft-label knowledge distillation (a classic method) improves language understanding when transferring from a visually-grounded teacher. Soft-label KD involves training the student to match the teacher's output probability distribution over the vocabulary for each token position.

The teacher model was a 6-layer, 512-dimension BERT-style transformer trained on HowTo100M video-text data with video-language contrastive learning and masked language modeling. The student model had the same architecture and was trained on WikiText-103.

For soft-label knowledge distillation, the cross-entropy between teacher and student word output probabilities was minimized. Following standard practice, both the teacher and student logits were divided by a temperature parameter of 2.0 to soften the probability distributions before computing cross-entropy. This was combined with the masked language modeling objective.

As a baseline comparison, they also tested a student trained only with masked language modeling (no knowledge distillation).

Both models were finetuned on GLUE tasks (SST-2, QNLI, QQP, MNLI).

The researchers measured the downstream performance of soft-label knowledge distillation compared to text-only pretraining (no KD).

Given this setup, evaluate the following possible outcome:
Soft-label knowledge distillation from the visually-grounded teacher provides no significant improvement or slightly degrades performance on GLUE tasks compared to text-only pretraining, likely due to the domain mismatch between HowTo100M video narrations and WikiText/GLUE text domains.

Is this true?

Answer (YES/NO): YES